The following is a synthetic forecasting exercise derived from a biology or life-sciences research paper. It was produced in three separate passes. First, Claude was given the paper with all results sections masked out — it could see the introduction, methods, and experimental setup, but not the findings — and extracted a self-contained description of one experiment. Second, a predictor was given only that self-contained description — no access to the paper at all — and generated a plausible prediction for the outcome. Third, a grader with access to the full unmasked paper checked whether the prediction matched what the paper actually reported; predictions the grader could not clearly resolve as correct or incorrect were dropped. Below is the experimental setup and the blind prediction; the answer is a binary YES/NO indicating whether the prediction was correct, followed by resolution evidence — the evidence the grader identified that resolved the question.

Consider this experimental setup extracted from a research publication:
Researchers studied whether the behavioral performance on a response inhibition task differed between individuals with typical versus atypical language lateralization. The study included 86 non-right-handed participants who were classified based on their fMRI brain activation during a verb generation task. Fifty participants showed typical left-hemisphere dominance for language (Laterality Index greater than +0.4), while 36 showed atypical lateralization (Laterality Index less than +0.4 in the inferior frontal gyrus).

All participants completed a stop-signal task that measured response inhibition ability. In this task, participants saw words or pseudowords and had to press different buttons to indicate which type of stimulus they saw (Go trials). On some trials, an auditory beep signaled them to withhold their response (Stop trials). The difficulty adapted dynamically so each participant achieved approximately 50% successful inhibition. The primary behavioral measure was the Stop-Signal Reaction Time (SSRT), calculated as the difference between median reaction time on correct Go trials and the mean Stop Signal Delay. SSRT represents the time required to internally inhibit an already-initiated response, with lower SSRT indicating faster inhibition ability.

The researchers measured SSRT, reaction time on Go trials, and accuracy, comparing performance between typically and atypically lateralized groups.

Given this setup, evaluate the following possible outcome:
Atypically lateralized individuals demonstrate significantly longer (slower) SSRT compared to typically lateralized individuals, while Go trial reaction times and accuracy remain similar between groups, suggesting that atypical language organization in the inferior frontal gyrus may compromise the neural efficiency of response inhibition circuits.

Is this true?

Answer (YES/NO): NO